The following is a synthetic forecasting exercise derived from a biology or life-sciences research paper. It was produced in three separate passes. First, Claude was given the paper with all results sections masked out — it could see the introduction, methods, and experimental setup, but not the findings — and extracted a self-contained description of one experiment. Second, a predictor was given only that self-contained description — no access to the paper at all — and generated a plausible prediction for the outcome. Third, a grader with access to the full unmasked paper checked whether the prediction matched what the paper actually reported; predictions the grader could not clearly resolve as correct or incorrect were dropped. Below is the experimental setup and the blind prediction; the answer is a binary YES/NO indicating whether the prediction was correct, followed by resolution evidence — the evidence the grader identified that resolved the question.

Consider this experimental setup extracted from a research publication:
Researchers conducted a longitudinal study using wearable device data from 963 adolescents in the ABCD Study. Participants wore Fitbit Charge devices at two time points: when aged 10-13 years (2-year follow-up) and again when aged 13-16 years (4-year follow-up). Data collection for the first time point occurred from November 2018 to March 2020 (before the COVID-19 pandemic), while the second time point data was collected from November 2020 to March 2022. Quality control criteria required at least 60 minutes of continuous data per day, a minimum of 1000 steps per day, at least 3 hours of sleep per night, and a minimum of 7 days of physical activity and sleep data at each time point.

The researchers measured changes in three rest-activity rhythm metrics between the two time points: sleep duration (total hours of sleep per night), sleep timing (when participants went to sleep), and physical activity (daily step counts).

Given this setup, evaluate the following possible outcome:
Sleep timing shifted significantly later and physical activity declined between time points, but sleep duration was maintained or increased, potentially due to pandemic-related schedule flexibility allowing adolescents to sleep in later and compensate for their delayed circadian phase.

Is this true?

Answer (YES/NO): NO